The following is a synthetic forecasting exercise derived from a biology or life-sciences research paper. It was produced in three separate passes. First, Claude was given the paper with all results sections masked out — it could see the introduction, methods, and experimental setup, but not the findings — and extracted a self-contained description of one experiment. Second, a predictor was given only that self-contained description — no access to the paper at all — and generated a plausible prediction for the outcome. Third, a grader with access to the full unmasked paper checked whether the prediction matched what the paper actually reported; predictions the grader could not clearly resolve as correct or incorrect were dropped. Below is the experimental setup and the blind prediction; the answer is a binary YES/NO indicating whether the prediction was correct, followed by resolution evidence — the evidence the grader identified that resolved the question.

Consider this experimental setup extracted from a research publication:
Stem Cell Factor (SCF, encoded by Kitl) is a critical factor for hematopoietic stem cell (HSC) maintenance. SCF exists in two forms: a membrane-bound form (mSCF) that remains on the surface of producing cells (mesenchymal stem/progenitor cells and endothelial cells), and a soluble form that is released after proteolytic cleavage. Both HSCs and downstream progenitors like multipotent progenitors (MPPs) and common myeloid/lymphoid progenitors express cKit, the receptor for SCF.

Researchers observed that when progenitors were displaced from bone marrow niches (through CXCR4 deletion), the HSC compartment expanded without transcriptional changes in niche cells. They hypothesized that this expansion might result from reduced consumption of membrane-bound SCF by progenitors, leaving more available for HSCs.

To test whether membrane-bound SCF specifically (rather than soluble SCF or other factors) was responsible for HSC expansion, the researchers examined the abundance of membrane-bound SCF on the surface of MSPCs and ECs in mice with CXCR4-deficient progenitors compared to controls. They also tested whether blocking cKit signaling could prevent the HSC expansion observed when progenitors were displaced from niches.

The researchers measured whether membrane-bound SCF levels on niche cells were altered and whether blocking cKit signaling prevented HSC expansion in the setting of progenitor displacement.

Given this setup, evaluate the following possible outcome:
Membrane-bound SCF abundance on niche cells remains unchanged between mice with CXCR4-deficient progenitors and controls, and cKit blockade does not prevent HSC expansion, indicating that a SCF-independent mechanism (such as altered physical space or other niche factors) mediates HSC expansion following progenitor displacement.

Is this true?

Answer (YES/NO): NO